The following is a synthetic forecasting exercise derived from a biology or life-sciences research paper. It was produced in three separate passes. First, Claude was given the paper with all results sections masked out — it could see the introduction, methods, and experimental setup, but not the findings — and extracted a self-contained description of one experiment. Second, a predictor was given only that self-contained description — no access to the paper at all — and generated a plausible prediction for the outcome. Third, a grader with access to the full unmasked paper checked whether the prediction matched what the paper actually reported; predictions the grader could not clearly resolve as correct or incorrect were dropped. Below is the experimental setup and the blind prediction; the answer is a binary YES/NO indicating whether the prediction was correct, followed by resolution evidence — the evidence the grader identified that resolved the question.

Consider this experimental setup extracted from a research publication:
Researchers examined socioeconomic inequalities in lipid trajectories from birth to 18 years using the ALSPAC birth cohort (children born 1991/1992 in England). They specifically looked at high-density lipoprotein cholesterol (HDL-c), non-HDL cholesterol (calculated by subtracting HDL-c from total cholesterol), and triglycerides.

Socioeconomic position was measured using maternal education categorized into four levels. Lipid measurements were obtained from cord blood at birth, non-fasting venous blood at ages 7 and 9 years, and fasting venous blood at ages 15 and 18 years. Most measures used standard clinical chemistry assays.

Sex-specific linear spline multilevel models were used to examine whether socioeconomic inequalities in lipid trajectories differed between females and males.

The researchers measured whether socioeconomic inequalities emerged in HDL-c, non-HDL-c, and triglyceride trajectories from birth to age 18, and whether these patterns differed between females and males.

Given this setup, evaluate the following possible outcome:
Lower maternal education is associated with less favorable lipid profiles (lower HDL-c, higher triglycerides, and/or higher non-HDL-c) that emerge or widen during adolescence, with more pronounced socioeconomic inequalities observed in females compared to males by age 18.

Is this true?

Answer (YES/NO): YES